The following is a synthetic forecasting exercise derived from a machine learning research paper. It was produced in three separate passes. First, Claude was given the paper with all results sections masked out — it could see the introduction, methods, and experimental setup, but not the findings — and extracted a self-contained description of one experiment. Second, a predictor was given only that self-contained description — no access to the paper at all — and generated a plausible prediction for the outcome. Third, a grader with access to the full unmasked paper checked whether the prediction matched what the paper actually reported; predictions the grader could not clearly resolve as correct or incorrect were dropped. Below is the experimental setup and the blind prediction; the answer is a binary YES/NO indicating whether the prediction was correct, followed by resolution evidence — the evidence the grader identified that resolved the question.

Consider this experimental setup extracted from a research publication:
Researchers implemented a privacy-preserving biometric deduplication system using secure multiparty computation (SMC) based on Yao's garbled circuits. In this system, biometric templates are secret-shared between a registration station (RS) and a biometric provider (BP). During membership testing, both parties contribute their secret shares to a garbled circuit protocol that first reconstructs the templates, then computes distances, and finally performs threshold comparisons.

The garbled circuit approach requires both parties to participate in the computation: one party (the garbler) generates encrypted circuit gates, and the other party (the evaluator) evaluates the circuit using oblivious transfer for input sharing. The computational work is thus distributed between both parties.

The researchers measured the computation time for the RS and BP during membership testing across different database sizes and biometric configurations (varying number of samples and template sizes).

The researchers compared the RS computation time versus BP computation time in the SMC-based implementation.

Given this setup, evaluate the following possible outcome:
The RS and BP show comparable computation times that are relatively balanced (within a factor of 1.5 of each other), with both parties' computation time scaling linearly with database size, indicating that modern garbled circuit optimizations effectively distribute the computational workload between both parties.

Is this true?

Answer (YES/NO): YES